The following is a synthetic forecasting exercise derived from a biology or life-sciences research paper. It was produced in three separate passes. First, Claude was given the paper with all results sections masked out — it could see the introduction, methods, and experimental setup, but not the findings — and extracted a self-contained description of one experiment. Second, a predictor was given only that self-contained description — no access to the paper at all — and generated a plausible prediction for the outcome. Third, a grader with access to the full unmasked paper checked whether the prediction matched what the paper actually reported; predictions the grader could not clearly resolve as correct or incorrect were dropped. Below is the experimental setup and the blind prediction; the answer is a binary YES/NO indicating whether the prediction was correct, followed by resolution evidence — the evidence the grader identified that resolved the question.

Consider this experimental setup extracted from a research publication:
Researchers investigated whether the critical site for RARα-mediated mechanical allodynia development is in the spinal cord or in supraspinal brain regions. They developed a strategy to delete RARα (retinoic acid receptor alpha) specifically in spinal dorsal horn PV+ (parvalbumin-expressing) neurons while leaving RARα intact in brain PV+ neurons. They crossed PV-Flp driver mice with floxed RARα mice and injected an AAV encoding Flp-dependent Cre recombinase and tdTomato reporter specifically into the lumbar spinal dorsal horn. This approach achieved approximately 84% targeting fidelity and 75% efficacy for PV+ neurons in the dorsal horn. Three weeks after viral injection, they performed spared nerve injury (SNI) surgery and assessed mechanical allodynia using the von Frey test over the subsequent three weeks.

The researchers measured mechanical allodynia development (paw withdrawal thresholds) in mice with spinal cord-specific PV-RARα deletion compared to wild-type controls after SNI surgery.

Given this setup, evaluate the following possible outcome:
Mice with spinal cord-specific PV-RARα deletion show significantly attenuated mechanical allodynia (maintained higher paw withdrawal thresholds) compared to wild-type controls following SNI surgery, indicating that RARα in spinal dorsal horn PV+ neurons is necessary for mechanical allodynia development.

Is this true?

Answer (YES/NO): YES